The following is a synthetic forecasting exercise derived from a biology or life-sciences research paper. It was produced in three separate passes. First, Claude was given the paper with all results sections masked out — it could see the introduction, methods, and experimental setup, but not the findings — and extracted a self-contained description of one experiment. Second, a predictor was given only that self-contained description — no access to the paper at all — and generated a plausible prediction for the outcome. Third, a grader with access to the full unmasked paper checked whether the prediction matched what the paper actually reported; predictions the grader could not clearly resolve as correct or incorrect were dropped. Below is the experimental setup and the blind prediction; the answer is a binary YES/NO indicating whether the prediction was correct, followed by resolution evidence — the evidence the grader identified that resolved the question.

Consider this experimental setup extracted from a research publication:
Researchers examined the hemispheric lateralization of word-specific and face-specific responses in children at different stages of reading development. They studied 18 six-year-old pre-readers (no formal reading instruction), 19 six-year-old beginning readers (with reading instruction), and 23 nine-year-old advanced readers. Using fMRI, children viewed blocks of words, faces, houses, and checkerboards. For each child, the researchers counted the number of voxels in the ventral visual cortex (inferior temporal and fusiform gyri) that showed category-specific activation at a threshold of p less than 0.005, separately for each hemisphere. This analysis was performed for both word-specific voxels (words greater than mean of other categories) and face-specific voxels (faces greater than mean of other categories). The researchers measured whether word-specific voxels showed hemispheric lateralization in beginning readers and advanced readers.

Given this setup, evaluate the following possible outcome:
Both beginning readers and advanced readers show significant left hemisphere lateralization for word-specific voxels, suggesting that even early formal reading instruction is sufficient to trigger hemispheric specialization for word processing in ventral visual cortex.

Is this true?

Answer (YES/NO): YES